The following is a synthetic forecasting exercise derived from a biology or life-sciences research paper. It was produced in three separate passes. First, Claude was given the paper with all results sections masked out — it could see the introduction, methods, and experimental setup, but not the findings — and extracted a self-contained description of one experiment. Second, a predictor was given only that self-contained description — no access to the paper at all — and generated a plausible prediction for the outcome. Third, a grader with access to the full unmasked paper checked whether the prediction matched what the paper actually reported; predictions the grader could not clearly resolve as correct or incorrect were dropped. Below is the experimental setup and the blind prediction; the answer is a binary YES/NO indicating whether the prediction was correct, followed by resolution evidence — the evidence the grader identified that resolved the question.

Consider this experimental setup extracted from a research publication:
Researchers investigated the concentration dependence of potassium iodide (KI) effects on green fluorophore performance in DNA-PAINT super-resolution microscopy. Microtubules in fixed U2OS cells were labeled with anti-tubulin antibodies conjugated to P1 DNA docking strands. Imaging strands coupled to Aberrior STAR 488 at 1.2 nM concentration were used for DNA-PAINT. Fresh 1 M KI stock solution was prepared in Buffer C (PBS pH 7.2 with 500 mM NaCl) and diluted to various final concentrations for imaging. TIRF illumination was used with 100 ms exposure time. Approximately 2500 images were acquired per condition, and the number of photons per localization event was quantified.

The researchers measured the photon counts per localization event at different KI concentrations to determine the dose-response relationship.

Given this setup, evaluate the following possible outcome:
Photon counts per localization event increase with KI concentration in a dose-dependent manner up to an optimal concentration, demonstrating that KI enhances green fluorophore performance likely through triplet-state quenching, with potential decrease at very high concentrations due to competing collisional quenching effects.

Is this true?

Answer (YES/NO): YES